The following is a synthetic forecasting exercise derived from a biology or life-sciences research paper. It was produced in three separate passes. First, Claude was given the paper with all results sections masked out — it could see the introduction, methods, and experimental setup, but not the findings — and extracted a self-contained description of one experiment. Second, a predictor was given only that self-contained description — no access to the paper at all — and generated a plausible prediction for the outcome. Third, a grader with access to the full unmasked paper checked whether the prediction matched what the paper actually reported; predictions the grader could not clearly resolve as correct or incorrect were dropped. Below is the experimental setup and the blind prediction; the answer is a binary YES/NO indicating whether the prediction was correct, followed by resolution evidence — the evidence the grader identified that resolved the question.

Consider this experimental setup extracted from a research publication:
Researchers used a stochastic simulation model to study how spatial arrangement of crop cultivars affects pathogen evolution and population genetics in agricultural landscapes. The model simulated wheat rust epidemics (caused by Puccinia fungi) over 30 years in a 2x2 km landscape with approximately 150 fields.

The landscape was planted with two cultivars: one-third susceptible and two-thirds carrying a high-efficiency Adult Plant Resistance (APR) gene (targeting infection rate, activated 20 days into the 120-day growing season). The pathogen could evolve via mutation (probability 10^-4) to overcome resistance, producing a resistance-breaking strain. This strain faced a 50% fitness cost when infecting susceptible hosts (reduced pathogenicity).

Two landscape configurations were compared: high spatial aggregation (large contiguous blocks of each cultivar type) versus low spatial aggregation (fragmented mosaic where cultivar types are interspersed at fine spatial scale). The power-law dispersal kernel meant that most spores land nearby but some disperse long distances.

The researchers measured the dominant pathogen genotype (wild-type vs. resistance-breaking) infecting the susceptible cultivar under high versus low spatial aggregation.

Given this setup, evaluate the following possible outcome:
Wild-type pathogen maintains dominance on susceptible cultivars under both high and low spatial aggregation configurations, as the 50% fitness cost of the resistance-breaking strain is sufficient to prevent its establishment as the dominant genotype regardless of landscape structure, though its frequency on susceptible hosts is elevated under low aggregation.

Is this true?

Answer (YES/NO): NO